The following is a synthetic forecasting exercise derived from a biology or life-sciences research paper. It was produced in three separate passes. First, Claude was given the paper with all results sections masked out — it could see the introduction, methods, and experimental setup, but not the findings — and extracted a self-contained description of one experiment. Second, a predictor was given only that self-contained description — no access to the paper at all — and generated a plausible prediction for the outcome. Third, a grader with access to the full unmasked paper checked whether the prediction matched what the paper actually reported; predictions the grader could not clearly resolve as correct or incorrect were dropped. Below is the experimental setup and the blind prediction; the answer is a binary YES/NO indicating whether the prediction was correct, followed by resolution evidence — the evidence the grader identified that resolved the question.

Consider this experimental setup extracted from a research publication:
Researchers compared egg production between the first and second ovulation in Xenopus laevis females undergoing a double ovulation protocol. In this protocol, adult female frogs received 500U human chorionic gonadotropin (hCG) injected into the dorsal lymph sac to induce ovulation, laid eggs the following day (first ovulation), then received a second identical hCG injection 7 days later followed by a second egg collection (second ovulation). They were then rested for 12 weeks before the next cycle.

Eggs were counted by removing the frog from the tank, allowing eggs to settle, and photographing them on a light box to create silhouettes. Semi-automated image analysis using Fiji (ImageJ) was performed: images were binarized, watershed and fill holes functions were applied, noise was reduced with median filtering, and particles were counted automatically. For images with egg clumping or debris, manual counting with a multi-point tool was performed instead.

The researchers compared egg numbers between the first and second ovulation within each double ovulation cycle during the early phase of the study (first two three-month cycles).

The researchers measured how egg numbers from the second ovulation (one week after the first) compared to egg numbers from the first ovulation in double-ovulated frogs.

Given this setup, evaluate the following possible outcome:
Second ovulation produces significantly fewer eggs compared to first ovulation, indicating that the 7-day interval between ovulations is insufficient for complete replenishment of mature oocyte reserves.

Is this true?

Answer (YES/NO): NO